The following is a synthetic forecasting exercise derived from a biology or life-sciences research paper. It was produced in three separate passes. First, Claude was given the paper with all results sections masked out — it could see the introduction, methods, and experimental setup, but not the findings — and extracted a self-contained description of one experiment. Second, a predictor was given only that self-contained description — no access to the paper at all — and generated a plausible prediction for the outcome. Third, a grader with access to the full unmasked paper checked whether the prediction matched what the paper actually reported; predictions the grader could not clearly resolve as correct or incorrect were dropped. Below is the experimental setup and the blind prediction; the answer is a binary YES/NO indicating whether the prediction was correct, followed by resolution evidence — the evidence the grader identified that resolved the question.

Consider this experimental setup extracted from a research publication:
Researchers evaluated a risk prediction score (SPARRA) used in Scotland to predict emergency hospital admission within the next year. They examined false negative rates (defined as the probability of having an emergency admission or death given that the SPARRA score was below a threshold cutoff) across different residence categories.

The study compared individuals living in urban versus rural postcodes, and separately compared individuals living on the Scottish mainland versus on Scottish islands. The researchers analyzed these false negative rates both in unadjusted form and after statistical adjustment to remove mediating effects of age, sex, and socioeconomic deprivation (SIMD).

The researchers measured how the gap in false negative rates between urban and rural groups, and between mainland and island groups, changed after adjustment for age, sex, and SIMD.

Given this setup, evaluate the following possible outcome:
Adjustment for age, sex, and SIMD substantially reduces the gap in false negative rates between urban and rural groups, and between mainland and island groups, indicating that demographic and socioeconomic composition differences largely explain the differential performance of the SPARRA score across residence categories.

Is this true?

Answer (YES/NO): NO